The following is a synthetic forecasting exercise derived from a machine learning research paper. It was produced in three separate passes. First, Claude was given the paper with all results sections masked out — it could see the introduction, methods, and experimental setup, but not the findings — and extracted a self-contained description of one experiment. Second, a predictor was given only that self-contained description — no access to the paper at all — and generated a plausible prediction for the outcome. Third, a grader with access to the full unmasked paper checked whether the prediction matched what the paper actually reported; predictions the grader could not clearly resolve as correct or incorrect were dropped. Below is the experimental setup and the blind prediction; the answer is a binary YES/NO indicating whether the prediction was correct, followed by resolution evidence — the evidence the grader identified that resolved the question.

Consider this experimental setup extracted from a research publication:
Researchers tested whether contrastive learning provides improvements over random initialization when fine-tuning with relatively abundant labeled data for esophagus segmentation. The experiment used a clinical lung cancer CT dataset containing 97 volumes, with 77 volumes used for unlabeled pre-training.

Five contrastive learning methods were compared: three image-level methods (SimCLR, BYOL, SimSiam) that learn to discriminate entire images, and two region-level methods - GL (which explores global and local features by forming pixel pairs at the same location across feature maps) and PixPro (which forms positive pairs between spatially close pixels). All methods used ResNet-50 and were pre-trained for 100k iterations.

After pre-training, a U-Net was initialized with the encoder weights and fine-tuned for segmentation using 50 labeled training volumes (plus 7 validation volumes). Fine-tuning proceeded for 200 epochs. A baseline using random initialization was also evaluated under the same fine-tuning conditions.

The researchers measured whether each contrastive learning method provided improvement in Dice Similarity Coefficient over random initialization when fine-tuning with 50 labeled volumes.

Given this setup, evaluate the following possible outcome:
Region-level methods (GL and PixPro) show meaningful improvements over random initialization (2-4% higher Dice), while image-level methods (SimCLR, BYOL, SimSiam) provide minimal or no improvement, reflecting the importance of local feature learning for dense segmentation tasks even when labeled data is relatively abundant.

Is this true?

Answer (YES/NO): NO